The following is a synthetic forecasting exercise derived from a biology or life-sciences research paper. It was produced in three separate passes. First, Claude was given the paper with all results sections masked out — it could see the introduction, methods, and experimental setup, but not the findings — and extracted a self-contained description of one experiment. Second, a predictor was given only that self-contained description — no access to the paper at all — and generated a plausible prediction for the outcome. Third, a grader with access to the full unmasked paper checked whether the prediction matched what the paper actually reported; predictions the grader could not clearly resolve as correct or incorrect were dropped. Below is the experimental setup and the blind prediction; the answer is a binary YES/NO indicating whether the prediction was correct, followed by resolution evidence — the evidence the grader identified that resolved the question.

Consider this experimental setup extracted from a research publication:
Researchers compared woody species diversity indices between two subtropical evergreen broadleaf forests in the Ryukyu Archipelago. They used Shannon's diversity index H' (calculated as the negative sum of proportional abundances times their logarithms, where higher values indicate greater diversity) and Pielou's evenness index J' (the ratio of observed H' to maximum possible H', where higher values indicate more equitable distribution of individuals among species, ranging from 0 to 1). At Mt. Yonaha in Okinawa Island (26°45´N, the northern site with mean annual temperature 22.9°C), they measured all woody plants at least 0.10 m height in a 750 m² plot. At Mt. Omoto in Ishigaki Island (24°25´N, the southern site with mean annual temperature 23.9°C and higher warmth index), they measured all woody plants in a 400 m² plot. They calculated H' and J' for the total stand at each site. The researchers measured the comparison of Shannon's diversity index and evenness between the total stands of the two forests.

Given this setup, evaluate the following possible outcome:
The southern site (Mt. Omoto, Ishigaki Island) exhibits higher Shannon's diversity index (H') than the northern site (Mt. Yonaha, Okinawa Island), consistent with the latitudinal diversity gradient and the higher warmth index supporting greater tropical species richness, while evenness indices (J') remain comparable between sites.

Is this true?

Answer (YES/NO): NO